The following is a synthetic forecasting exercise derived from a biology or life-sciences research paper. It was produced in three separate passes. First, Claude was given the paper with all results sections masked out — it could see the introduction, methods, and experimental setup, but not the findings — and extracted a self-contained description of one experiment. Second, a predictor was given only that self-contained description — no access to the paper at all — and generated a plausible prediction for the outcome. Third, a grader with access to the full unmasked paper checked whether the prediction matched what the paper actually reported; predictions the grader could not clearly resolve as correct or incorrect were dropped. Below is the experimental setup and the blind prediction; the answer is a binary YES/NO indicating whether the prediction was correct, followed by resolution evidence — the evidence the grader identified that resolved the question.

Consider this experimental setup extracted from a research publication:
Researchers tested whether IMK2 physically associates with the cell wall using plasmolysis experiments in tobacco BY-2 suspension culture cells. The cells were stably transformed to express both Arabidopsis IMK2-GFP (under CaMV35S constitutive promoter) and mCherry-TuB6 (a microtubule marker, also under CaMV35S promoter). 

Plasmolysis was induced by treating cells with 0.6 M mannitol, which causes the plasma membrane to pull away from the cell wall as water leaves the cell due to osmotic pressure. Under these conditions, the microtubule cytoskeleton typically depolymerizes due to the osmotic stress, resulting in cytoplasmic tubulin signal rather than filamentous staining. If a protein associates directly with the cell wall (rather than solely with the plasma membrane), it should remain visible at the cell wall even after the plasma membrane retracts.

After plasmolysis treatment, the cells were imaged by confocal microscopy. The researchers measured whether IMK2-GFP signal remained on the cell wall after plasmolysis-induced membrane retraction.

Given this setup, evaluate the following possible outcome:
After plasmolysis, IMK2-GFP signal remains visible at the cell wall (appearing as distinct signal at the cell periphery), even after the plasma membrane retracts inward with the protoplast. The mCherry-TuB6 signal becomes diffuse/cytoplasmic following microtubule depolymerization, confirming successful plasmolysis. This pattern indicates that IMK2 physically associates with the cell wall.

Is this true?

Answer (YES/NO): YES